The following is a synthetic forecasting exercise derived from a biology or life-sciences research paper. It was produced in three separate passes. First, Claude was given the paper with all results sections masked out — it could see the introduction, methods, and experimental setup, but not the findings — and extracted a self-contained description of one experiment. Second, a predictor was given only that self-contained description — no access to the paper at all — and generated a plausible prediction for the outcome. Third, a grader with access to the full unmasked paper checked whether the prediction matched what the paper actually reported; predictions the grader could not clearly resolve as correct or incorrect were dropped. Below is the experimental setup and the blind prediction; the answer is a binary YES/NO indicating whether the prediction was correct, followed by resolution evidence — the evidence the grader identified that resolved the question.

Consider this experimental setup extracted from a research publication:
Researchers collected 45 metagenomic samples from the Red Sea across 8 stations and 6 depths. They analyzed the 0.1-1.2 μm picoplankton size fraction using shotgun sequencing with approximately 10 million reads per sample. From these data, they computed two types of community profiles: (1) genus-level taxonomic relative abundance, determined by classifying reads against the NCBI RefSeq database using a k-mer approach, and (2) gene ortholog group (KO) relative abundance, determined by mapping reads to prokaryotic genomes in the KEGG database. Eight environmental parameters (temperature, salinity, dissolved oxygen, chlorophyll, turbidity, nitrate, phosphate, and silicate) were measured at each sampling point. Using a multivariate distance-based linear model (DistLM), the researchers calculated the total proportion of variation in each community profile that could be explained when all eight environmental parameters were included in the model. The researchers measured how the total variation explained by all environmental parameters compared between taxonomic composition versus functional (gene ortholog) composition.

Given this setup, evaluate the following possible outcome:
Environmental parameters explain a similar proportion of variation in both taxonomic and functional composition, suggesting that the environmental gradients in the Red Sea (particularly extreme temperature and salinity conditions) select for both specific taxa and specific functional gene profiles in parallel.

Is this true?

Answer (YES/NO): YES